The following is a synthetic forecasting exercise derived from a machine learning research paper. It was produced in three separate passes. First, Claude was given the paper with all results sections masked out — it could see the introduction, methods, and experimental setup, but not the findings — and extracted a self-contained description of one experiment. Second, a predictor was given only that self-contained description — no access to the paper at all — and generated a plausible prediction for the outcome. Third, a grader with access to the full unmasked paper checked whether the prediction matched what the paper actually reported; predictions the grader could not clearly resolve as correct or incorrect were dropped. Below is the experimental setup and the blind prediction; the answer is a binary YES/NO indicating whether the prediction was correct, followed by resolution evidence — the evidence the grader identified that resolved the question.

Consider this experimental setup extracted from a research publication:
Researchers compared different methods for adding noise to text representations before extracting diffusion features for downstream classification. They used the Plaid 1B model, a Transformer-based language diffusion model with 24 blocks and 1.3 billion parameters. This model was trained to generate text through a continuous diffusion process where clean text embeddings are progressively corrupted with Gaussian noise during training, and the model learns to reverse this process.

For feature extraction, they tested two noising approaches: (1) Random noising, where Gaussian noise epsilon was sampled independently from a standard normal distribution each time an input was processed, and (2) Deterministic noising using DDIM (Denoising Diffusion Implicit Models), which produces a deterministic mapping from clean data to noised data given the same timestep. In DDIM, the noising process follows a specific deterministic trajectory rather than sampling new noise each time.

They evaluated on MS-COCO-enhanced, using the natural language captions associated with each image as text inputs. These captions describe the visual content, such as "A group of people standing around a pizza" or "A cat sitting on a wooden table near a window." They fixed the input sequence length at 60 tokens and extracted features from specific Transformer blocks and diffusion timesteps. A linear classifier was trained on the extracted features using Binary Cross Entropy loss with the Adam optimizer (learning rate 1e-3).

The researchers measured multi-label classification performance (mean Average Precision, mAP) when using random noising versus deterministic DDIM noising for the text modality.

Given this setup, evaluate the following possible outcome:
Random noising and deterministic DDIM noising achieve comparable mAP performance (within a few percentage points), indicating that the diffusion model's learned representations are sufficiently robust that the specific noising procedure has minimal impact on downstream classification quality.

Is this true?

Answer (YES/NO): NO